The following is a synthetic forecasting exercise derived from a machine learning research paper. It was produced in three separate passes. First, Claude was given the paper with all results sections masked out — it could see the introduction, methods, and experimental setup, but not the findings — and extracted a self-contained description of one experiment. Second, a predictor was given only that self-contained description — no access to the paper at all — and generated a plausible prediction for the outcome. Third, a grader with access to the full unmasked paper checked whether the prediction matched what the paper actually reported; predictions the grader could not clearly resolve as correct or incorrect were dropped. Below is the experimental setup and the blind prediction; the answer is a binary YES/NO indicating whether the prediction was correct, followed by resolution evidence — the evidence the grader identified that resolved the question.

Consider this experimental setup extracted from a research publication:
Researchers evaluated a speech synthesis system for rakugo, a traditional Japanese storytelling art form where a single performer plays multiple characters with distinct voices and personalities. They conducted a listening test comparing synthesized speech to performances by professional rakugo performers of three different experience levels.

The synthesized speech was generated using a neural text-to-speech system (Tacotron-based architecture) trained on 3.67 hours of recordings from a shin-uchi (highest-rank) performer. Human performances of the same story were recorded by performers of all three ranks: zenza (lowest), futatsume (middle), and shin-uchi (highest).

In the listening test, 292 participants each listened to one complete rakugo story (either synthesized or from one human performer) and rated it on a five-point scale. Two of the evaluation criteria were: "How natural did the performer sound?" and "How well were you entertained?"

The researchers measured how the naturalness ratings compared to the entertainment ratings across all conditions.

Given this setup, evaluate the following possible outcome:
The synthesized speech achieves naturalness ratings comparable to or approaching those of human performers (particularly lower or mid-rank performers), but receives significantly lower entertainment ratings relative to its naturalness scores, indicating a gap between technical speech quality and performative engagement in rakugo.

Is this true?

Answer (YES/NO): YES